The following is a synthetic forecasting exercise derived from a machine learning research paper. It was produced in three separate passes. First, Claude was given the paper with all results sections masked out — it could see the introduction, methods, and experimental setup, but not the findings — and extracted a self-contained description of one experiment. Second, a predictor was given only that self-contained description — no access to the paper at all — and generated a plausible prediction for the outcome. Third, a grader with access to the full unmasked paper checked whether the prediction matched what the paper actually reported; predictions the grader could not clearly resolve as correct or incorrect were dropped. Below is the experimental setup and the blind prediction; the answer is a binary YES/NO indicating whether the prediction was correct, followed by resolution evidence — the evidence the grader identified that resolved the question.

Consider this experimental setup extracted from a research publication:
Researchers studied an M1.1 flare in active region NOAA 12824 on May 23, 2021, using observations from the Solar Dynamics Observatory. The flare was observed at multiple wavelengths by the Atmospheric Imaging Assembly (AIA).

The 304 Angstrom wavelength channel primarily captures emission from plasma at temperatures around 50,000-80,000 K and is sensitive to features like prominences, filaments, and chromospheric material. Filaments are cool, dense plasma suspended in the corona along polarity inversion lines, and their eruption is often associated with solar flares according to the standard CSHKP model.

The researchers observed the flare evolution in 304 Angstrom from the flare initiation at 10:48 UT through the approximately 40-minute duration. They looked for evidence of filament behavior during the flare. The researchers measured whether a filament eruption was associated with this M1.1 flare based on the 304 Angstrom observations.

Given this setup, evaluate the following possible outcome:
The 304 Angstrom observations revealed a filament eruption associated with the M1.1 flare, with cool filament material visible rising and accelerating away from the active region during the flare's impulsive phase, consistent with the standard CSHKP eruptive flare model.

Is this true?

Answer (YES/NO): NO